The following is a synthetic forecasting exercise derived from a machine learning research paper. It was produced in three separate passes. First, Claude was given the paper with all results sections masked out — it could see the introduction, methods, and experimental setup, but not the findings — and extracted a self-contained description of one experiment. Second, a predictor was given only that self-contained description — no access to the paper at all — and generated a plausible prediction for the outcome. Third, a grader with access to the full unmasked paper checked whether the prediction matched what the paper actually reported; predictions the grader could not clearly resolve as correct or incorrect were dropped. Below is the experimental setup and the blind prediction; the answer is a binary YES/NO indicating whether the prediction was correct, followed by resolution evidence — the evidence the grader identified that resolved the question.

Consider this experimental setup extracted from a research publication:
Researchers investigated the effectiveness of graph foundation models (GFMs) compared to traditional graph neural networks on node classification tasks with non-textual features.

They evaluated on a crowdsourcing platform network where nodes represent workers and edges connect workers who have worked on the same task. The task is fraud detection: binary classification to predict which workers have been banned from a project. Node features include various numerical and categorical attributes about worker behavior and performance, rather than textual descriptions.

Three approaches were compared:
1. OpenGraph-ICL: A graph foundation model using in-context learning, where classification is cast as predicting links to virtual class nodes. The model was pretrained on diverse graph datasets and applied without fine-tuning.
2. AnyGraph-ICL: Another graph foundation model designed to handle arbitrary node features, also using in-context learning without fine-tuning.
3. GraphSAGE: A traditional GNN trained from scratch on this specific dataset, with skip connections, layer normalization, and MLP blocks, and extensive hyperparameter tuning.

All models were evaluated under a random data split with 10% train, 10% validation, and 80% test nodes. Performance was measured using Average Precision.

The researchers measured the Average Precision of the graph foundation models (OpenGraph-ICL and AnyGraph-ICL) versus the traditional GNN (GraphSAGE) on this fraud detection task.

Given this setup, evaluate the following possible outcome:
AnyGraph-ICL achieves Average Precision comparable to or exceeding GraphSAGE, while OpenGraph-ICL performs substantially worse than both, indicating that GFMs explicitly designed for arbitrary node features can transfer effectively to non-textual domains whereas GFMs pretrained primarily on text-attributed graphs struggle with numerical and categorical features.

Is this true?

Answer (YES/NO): NO